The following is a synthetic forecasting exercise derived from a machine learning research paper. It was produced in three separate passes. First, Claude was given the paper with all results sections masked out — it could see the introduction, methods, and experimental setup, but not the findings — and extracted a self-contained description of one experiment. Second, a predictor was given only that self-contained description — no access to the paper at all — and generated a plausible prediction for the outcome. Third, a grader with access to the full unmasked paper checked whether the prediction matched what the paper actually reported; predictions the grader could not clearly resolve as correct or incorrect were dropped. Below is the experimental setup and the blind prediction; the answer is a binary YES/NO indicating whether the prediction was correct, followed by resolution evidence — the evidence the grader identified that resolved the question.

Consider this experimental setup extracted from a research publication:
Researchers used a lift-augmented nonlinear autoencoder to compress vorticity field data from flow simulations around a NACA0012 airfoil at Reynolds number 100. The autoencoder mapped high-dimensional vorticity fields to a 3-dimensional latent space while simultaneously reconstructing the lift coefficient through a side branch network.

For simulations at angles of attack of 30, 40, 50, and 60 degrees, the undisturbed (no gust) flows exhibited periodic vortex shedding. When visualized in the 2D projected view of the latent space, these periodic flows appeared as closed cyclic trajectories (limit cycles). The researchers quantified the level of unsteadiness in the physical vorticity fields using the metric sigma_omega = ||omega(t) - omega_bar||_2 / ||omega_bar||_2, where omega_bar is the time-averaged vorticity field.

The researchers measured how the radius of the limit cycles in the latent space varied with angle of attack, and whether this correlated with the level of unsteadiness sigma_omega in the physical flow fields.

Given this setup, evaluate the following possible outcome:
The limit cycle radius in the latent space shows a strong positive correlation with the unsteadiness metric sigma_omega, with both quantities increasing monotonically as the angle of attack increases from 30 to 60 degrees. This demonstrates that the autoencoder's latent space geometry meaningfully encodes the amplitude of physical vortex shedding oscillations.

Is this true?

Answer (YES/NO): YES